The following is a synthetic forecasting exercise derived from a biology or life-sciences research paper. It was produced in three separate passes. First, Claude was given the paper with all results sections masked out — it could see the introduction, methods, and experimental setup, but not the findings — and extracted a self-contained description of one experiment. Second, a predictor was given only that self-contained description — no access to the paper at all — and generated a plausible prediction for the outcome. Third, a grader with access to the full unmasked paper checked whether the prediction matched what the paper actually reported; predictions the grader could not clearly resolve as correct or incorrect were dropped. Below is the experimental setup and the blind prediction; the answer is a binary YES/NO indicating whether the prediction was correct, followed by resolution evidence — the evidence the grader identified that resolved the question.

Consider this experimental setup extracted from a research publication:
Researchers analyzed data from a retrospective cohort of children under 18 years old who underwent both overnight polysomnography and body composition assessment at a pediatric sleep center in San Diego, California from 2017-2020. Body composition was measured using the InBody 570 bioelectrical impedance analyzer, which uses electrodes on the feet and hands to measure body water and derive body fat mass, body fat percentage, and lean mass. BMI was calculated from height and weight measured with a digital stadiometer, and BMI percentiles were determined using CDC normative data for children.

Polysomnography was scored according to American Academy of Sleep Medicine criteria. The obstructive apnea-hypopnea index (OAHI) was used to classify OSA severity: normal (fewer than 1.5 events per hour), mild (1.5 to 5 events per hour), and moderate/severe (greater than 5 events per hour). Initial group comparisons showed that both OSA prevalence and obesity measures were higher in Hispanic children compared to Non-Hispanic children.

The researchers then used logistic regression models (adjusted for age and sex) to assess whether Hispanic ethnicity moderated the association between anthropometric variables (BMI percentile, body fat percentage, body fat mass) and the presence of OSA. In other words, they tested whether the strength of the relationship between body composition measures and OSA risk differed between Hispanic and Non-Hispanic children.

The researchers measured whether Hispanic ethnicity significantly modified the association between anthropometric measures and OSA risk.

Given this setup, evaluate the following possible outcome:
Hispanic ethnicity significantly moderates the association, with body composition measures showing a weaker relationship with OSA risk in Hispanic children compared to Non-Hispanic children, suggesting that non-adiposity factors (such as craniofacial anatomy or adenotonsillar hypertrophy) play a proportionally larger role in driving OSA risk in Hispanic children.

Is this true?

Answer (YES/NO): NO